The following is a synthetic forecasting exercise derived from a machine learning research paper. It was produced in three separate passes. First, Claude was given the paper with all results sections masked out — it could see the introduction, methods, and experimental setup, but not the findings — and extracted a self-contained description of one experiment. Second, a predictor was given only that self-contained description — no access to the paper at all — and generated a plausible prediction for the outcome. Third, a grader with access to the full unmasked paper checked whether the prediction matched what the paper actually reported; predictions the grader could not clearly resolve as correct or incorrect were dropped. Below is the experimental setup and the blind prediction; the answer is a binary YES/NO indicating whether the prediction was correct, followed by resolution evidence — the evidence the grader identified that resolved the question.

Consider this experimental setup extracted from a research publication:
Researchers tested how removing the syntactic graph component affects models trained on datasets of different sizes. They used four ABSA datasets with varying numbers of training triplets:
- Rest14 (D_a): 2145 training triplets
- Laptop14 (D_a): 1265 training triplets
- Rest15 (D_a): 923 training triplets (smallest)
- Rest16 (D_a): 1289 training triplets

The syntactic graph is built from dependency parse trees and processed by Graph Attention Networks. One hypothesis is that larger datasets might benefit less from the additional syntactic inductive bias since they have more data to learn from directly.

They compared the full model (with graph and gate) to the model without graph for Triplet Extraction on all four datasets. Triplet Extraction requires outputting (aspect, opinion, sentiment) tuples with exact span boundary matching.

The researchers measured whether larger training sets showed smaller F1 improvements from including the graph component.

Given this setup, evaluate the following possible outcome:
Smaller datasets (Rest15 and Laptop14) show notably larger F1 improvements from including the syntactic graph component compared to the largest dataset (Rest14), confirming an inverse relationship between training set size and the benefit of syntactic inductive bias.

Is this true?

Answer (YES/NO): NO